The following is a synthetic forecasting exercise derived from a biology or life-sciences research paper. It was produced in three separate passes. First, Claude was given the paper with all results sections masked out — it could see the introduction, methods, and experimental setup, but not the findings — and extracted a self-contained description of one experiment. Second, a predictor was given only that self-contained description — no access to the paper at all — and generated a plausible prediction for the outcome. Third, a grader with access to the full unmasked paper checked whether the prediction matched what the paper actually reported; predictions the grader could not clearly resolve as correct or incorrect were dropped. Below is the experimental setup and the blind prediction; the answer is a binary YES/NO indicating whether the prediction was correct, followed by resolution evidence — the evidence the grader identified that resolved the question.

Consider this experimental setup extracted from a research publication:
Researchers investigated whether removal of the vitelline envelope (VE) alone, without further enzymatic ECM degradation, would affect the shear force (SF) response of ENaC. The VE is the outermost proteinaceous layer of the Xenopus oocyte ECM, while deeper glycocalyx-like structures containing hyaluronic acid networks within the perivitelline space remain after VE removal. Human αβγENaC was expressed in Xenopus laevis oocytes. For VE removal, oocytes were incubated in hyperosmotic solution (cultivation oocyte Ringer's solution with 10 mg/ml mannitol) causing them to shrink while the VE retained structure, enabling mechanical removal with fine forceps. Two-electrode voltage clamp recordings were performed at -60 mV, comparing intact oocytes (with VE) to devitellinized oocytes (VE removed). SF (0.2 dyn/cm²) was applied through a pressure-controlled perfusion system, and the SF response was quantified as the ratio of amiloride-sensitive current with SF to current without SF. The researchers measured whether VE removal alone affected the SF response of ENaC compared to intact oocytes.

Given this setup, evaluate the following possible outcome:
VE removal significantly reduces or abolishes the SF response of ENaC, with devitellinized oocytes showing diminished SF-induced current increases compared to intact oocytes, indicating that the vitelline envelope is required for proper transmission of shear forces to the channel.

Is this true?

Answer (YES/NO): NO